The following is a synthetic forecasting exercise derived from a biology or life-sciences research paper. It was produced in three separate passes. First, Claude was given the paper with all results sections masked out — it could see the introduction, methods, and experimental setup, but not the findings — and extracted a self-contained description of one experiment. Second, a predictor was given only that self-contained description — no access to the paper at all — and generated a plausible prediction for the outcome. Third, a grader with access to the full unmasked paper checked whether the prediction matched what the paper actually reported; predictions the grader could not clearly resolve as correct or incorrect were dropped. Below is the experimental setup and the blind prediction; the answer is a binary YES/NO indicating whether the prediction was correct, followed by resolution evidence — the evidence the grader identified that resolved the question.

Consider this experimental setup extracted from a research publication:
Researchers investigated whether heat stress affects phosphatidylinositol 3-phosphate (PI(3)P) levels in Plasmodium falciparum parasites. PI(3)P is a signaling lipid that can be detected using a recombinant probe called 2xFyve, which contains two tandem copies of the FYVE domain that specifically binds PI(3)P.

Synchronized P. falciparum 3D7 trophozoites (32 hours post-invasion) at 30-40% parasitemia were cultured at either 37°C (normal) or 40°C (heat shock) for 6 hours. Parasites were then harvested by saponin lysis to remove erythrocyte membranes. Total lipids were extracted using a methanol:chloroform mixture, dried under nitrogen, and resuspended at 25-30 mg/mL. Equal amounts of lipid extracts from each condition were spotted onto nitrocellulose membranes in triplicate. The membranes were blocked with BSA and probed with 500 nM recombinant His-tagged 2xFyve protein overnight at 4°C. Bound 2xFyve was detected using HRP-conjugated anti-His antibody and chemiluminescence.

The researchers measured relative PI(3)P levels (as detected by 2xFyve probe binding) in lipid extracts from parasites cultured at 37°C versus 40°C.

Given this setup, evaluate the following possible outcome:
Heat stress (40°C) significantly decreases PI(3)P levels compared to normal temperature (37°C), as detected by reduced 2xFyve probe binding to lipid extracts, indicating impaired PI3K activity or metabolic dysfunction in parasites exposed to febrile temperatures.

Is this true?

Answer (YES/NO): NO